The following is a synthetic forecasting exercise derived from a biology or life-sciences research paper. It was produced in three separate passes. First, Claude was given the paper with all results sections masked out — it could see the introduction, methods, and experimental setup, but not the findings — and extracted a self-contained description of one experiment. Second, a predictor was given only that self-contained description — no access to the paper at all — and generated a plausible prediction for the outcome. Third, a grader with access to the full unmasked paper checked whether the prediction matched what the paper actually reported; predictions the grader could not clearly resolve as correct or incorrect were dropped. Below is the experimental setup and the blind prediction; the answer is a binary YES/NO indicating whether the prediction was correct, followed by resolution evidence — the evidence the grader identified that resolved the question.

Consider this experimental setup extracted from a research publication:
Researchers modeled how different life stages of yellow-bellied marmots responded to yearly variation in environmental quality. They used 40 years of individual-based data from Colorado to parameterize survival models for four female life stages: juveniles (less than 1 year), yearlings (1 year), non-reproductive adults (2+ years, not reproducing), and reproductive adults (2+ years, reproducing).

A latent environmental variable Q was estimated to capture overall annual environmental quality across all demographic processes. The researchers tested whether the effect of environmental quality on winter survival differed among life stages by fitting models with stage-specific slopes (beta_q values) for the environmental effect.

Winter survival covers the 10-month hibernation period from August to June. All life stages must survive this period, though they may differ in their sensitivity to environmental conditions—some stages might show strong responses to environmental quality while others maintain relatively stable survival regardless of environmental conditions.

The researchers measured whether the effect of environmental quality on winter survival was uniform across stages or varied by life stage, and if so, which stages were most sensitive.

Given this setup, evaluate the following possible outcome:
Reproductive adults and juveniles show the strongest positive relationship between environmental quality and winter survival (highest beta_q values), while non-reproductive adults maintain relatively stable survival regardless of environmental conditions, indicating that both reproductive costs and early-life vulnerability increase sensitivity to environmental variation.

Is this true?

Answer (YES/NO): NO